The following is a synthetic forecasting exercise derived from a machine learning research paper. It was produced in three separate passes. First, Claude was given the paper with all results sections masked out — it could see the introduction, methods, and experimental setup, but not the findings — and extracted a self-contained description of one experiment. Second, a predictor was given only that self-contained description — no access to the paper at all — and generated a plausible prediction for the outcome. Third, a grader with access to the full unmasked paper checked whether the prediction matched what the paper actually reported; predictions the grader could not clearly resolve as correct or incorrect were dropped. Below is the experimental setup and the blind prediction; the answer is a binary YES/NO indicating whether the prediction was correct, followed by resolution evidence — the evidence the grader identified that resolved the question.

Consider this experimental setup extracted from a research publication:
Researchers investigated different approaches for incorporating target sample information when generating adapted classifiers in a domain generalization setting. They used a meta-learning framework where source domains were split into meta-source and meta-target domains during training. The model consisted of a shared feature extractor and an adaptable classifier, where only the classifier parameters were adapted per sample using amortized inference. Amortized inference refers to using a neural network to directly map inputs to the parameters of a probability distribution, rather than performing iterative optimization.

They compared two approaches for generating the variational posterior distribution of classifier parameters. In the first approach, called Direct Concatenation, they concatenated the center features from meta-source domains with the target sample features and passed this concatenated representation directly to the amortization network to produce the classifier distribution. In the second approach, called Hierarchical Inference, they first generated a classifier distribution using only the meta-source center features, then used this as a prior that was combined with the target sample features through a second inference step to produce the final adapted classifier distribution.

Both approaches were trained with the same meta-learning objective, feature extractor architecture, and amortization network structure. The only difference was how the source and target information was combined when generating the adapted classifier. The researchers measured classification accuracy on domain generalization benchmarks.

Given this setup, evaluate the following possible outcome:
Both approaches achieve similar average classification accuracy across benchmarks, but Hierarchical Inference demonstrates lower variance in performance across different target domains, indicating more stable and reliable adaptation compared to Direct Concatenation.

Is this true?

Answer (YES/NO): NO